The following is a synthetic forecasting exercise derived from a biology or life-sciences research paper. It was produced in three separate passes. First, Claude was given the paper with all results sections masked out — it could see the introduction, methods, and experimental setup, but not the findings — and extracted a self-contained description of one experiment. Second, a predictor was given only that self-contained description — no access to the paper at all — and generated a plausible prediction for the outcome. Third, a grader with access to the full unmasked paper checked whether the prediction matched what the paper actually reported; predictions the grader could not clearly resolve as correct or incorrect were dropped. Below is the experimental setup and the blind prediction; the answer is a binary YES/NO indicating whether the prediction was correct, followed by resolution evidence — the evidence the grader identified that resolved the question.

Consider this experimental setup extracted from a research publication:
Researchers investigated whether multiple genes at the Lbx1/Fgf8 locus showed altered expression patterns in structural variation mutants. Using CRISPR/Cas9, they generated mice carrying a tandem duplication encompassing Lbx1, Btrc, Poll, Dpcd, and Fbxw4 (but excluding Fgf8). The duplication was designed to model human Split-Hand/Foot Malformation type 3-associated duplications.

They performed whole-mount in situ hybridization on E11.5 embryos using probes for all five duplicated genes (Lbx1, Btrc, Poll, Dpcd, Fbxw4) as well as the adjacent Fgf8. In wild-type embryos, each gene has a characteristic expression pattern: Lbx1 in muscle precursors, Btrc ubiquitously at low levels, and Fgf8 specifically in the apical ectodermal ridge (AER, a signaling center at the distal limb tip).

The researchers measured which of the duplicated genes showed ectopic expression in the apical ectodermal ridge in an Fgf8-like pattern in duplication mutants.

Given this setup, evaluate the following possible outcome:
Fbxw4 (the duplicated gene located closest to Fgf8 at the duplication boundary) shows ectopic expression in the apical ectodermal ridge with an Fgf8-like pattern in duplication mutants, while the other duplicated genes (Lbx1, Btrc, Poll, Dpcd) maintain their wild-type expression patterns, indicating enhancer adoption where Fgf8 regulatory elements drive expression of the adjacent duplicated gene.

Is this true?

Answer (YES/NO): NO